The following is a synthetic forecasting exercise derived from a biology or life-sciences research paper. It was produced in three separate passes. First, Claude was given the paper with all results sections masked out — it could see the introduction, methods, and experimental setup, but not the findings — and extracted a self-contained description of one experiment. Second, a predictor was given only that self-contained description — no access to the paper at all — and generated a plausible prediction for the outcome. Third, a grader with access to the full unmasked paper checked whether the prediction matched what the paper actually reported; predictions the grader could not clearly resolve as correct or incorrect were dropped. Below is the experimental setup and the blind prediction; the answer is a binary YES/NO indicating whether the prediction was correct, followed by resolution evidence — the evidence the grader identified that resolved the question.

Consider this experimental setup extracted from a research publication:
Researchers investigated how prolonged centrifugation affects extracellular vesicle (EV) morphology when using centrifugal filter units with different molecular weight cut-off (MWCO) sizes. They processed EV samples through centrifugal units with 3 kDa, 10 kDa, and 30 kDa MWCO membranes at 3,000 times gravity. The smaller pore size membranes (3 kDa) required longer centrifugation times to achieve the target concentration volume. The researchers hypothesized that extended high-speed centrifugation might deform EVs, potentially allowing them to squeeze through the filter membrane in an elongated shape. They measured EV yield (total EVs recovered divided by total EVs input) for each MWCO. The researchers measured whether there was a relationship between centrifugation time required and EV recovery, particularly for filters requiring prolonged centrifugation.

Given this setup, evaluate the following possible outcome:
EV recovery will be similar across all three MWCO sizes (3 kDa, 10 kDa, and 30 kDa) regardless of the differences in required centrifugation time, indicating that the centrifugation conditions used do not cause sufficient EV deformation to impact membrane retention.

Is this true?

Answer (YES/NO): NO